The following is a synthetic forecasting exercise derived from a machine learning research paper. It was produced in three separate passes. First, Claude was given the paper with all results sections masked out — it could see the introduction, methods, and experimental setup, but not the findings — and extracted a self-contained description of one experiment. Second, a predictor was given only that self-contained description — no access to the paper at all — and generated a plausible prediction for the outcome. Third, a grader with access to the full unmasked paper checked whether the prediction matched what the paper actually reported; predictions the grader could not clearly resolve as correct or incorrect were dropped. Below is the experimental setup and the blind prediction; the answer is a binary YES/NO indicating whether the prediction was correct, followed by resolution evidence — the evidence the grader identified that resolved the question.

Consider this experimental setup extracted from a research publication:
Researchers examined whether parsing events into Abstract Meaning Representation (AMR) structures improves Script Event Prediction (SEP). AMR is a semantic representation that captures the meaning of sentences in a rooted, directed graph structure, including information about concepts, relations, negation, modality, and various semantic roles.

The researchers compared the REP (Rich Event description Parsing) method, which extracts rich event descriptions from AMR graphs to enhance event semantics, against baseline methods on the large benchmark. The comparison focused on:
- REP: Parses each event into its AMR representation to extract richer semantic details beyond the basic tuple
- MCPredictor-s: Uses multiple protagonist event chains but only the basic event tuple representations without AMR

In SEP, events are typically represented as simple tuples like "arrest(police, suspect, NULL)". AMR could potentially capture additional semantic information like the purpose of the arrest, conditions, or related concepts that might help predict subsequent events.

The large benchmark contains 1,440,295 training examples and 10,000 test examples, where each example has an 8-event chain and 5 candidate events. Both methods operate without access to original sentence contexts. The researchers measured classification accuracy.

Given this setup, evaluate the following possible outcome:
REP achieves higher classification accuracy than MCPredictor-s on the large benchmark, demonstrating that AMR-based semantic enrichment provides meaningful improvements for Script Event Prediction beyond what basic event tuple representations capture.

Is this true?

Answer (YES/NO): YES